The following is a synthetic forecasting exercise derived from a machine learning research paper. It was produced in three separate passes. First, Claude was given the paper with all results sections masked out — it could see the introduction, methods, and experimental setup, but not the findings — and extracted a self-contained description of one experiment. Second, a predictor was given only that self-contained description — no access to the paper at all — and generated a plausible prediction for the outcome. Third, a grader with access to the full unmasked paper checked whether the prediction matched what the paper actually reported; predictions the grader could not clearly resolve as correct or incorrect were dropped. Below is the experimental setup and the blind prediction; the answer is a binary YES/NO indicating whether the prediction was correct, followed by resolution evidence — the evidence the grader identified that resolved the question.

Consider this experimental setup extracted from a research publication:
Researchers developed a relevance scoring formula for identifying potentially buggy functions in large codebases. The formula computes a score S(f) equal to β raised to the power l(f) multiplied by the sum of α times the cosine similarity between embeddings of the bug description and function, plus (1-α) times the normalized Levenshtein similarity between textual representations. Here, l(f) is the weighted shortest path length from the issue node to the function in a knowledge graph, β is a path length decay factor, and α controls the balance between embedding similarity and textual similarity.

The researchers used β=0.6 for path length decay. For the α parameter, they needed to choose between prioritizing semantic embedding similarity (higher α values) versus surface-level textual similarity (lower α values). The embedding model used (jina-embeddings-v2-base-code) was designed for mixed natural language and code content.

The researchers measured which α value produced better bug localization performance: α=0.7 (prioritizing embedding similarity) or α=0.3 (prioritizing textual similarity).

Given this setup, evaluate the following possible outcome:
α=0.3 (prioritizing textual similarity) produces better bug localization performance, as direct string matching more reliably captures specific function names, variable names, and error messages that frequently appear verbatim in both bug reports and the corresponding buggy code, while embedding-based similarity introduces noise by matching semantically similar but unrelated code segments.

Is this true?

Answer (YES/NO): YES